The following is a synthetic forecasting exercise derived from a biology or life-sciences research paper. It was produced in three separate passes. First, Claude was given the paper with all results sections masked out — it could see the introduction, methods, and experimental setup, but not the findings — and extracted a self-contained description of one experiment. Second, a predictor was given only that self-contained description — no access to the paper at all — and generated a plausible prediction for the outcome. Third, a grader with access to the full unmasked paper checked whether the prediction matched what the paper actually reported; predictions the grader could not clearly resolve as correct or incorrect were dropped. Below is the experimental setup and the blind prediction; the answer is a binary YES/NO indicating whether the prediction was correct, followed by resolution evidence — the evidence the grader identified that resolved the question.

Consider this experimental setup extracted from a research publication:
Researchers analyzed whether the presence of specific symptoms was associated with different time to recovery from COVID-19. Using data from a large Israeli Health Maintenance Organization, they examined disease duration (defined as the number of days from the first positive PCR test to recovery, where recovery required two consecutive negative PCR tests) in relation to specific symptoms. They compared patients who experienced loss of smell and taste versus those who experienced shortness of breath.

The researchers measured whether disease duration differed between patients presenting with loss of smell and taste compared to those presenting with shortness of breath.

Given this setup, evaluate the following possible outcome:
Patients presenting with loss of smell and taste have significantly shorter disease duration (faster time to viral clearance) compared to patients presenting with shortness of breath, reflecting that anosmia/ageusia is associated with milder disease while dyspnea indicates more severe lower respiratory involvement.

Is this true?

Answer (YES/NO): YES